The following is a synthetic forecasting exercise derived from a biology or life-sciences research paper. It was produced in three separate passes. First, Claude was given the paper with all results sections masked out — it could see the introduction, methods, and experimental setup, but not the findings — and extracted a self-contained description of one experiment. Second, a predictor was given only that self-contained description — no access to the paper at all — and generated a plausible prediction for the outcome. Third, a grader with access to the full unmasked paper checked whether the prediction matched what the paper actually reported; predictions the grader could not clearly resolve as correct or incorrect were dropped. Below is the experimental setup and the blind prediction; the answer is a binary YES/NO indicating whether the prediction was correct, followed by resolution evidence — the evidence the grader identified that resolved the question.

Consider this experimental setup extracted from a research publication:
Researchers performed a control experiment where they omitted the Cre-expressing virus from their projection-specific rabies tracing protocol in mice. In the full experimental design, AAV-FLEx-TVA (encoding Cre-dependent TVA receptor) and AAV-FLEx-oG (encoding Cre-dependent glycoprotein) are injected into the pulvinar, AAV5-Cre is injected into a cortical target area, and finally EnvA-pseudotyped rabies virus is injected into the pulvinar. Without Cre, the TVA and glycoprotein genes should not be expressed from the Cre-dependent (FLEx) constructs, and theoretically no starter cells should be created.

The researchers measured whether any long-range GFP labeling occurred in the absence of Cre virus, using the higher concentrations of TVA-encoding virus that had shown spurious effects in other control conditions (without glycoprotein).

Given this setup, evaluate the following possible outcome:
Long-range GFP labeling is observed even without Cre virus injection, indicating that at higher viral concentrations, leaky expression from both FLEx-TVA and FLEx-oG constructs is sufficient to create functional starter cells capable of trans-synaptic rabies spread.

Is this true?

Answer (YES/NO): NO